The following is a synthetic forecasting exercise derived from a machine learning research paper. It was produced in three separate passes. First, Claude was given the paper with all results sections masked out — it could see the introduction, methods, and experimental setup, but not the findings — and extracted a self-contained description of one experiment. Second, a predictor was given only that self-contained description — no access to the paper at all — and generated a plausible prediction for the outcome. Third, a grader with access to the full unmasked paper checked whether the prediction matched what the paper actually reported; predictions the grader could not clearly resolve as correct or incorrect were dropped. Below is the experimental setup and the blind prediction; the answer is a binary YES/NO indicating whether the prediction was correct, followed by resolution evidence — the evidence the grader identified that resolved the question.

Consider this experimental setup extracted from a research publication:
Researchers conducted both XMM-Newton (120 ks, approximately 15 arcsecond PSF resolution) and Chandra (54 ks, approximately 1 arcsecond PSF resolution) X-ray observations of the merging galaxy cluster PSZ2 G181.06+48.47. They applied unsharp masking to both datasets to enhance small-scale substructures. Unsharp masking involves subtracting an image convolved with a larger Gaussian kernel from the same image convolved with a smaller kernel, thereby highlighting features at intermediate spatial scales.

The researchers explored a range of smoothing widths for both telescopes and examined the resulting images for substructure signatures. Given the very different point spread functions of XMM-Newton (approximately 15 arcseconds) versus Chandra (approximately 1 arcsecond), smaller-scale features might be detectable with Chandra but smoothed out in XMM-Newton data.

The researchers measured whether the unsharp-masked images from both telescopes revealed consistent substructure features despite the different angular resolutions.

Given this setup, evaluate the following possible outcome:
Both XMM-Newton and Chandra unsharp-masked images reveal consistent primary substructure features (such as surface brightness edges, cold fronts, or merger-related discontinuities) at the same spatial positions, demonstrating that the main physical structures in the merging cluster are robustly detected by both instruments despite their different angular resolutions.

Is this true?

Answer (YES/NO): YES